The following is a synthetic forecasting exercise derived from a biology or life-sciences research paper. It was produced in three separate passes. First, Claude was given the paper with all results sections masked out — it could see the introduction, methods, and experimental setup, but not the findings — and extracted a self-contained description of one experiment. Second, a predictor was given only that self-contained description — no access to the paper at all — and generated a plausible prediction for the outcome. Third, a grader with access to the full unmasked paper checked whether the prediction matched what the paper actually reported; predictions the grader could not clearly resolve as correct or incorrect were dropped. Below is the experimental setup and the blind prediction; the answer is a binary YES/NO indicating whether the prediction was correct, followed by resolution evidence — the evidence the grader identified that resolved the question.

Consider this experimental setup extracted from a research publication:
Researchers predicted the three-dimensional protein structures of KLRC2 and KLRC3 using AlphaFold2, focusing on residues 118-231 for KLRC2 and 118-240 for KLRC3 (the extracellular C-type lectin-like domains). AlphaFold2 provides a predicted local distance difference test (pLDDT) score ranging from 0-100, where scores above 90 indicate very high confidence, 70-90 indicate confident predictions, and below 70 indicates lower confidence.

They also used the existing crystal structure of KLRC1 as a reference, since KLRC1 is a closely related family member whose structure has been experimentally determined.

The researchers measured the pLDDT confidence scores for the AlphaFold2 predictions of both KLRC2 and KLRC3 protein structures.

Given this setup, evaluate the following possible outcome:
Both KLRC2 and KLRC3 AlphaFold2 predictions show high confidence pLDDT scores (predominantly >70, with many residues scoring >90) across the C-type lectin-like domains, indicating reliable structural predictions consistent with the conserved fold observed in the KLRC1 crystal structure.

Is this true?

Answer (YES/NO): NO